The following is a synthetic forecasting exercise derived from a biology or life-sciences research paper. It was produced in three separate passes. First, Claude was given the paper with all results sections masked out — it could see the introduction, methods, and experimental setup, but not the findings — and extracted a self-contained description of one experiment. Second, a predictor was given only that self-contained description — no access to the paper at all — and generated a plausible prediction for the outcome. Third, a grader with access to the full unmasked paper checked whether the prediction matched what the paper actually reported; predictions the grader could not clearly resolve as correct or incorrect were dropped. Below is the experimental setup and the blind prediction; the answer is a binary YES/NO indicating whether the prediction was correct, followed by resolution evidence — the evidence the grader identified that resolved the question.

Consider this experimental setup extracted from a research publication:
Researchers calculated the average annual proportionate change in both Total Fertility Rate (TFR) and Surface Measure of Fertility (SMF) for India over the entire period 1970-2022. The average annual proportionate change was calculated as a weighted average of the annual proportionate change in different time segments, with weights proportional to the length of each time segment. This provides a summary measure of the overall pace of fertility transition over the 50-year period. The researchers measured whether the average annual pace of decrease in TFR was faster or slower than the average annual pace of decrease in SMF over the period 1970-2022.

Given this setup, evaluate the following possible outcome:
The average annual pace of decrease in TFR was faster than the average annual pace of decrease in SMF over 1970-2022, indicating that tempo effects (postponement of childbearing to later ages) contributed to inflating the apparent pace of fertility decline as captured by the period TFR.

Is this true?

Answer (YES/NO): NO